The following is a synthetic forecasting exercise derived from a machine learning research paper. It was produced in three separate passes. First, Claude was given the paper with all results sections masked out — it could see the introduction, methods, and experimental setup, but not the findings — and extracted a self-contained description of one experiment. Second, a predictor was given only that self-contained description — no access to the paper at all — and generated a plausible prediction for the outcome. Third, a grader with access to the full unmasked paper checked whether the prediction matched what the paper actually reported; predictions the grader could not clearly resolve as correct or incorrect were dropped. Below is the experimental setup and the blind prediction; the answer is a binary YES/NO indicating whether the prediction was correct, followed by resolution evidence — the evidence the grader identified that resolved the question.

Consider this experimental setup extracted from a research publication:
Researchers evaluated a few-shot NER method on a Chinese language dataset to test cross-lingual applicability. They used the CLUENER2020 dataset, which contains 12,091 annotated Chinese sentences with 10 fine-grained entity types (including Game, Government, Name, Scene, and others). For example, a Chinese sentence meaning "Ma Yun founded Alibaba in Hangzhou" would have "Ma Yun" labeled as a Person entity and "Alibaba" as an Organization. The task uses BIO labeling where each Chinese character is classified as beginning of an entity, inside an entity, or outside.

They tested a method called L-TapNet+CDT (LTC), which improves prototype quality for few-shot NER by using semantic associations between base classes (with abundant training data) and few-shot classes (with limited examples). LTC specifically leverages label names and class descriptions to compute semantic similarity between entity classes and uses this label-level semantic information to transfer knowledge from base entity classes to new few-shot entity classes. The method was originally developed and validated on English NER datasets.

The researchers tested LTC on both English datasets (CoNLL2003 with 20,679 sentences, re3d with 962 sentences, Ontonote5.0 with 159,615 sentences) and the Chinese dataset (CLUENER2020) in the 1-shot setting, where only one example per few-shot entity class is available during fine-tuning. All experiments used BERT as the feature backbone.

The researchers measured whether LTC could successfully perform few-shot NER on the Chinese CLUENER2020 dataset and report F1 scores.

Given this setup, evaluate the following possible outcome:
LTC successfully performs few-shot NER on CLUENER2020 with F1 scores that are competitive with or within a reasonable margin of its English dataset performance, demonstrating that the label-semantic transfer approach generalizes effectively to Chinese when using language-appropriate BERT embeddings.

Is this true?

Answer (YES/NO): NO